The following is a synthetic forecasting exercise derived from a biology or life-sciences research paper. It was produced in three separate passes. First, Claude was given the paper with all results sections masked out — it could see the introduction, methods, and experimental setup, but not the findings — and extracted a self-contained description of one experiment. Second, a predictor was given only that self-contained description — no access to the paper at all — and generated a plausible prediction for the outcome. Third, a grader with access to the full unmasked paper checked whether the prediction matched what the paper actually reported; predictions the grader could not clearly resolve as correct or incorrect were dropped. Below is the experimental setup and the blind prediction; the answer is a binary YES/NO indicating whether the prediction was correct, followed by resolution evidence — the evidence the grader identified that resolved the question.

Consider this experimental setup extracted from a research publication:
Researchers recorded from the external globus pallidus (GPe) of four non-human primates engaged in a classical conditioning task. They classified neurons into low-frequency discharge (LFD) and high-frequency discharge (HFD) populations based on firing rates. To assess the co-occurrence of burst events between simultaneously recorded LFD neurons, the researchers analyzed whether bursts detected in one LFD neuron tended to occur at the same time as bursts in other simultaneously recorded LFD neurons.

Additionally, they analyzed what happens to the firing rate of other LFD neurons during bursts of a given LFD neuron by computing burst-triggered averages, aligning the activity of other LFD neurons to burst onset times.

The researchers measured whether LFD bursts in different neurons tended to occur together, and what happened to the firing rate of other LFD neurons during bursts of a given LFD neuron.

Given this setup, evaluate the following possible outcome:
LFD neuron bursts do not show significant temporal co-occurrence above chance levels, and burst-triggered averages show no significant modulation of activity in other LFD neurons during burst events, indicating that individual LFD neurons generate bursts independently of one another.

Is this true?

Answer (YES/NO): NO